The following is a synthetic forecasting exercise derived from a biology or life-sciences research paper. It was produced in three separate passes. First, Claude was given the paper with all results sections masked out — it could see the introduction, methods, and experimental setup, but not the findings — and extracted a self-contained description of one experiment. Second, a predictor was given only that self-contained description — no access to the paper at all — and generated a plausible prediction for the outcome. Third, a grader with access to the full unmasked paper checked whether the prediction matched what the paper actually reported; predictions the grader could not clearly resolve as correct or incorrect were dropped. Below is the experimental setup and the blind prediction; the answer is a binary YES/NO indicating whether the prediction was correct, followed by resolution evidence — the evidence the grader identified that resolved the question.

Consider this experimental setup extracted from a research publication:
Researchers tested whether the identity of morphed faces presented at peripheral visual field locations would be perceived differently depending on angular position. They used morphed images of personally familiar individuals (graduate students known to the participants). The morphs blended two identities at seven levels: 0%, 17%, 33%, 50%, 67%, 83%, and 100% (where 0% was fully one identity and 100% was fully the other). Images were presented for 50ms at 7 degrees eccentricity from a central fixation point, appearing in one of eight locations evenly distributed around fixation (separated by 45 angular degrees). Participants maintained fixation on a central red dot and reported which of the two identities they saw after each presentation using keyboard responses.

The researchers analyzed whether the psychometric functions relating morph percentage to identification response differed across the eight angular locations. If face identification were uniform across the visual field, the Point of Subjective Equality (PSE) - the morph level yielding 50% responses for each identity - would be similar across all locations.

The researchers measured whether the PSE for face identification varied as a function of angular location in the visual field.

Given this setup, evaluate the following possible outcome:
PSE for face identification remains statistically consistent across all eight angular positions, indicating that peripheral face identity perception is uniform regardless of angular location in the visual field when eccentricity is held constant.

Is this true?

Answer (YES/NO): NO